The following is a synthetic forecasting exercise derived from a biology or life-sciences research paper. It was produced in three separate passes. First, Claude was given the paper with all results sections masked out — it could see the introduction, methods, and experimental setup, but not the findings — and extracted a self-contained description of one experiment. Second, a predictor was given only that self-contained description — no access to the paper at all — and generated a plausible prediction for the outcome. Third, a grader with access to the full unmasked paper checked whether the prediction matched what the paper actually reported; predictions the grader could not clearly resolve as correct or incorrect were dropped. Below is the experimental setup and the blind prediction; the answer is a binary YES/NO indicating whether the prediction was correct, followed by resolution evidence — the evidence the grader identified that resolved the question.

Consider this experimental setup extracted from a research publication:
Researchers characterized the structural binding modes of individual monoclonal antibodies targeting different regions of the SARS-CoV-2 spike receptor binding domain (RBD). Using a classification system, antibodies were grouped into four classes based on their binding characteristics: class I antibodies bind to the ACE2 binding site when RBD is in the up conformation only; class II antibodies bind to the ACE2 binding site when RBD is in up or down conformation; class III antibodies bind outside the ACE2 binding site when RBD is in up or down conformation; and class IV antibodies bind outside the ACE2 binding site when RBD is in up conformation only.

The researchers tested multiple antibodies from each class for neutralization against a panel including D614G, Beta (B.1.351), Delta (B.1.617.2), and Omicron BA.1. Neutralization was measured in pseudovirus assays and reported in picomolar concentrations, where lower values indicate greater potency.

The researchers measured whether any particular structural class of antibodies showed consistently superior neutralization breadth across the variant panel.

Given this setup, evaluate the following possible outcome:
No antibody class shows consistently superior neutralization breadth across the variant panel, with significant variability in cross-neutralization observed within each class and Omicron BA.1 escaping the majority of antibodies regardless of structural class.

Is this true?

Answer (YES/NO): YES